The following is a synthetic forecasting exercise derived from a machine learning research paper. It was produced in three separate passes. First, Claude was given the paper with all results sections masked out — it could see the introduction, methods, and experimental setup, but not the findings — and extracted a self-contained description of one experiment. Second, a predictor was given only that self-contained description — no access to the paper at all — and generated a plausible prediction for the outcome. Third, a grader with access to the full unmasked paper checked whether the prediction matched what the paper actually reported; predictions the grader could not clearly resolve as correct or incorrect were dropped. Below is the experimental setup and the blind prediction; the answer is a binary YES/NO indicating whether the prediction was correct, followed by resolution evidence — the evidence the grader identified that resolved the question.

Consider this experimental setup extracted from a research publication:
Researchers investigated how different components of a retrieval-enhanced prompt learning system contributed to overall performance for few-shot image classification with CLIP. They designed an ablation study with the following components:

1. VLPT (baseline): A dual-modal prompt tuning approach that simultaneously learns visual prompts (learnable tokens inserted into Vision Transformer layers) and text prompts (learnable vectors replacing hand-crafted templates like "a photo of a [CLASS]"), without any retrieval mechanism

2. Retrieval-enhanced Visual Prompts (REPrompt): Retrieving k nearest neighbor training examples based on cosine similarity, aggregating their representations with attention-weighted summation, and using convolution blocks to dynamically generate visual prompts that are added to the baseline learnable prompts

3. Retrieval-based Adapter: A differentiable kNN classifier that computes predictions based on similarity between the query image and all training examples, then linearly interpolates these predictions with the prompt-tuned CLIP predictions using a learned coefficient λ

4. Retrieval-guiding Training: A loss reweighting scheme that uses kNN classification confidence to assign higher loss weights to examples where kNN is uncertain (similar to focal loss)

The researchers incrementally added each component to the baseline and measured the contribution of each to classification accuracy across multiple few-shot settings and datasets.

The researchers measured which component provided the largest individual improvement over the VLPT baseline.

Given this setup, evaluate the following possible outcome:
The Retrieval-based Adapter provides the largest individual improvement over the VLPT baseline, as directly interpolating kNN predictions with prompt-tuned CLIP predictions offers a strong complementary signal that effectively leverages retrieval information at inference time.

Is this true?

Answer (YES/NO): YES